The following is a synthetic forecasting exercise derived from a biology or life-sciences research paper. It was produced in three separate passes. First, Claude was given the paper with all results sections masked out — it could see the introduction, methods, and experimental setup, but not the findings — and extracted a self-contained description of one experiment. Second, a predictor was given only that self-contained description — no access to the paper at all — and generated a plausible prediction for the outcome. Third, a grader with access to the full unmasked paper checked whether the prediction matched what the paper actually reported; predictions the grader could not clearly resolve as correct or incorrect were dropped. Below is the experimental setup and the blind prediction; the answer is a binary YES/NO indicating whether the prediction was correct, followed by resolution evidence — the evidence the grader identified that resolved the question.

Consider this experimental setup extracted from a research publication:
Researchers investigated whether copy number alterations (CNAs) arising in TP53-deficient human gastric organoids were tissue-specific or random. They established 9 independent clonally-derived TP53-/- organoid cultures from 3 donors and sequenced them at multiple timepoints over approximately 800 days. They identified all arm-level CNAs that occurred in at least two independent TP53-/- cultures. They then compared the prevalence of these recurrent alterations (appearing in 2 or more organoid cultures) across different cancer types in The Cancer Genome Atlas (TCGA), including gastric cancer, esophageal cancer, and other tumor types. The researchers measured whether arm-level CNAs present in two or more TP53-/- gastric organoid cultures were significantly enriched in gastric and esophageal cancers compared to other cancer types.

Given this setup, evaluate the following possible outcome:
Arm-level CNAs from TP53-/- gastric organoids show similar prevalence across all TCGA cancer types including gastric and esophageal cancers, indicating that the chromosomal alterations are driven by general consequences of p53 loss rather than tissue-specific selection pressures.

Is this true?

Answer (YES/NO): NO